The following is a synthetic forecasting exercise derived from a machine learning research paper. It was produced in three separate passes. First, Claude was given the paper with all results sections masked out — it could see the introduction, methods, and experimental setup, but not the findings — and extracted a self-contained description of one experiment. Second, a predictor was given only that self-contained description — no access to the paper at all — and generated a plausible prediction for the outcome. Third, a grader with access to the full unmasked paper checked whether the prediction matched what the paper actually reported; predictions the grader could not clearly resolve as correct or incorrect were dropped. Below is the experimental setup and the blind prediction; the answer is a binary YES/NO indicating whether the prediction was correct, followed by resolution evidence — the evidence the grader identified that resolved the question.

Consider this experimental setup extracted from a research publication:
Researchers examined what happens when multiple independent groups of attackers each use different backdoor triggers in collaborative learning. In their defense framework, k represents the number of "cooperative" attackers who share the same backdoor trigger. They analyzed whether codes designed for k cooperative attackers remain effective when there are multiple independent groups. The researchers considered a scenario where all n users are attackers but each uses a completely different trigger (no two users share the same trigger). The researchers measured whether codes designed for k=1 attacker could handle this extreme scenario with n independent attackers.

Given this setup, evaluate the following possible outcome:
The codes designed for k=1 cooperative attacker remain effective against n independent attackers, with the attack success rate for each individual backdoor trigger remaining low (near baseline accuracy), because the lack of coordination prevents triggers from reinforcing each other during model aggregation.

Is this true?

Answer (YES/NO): YES